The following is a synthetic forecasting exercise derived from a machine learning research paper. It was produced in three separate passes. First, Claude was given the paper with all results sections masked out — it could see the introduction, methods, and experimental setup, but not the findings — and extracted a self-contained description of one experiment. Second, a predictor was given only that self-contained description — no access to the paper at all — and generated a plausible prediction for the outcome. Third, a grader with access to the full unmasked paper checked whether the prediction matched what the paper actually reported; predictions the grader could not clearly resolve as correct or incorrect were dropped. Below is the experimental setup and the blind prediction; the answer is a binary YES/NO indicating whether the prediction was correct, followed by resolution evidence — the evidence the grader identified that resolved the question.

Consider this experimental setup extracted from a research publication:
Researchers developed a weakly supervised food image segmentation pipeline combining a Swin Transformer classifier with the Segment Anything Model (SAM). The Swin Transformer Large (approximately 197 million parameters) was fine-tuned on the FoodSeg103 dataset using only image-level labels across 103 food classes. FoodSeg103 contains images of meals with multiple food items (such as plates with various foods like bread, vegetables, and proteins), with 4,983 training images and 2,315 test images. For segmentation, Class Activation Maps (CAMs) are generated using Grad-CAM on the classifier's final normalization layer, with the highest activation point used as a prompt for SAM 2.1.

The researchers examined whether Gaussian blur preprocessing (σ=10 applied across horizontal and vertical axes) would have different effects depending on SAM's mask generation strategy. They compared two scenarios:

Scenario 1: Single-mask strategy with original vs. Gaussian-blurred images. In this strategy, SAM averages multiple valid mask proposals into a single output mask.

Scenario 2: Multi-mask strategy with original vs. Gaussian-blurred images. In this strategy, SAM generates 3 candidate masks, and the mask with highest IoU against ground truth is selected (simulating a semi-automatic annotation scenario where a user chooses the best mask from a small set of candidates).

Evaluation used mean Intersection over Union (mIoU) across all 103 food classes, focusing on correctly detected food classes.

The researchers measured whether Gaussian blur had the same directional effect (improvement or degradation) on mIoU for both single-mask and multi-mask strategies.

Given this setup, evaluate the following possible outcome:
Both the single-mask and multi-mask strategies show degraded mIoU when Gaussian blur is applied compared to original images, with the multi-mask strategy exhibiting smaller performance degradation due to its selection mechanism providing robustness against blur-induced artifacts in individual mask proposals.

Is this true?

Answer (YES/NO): NO